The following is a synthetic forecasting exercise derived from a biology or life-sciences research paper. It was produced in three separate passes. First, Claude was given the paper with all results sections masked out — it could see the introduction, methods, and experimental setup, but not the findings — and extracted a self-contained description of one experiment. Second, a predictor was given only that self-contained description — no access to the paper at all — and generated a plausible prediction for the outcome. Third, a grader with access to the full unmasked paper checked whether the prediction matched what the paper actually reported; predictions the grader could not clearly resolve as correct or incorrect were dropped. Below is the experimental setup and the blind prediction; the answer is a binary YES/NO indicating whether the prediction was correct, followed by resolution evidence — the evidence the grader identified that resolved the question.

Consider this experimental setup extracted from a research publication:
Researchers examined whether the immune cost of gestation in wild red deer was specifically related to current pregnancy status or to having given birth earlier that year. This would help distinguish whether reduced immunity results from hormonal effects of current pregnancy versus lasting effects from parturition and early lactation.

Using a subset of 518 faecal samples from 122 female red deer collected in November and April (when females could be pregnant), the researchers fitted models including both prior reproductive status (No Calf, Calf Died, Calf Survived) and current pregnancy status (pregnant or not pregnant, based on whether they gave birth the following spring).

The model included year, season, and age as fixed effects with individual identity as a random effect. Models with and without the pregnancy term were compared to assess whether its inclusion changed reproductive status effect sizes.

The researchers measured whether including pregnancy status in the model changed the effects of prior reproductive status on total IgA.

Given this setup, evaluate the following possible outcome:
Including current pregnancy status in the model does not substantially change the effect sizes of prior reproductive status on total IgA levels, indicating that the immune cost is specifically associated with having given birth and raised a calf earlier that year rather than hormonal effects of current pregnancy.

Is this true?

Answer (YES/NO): YES